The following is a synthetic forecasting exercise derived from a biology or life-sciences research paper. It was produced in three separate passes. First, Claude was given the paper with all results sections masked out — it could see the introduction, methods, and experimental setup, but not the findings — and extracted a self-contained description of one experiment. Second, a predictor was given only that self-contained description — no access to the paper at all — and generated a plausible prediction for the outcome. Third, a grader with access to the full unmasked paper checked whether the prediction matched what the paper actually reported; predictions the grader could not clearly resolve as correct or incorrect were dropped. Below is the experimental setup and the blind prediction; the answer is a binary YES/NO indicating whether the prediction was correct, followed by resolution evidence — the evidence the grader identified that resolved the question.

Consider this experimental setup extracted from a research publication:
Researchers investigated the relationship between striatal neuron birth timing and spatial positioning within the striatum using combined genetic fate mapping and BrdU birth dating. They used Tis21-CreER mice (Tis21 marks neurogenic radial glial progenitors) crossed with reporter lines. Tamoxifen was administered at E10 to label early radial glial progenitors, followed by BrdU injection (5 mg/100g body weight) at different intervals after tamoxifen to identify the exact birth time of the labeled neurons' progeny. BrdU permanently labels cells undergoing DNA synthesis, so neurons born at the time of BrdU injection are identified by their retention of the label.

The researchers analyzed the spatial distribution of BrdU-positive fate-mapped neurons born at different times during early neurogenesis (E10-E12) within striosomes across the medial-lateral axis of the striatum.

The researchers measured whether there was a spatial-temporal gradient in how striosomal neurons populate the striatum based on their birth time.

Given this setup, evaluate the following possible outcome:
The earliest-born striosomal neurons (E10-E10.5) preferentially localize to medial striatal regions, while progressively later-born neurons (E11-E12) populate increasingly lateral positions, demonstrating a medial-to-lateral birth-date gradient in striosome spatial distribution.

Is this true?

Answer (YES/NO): NO